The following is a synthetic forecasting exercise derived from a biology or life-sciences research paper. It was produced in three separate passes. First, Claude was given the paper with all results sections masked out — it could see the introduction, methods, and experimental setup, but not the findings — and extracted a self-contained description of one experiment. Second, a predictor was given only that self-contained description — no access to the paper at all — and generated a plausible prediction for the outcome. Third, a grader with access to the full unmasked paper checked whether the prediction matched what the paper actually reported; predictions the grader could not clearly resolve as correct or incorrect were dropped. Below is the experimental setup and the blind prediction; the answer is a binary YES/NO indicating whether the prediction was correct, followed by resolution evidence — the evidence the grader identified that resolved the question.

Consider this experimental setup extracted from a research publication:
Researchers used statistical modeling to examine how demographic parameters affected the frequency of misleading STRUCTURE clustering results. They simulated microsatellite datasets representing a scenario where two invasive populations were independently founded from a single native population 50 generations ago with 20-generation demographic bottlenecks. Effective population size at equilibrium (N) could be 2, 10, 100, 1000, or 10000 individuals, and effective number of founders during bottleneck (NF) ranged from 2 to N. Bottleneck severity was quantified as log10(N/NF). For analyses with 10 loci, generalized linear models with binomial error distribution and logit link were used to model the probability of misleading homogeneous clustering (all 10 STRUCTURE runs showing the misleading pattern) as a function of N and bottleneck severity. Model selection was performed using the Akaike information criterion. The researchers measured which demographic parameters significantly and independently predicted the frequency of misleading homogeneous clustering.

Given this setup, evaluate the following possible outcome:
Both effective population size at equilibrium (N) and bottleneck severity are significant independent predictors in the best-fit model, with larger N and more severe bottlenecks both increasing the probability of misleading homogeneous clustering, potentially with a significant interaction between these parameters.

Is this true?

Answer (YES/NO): NO